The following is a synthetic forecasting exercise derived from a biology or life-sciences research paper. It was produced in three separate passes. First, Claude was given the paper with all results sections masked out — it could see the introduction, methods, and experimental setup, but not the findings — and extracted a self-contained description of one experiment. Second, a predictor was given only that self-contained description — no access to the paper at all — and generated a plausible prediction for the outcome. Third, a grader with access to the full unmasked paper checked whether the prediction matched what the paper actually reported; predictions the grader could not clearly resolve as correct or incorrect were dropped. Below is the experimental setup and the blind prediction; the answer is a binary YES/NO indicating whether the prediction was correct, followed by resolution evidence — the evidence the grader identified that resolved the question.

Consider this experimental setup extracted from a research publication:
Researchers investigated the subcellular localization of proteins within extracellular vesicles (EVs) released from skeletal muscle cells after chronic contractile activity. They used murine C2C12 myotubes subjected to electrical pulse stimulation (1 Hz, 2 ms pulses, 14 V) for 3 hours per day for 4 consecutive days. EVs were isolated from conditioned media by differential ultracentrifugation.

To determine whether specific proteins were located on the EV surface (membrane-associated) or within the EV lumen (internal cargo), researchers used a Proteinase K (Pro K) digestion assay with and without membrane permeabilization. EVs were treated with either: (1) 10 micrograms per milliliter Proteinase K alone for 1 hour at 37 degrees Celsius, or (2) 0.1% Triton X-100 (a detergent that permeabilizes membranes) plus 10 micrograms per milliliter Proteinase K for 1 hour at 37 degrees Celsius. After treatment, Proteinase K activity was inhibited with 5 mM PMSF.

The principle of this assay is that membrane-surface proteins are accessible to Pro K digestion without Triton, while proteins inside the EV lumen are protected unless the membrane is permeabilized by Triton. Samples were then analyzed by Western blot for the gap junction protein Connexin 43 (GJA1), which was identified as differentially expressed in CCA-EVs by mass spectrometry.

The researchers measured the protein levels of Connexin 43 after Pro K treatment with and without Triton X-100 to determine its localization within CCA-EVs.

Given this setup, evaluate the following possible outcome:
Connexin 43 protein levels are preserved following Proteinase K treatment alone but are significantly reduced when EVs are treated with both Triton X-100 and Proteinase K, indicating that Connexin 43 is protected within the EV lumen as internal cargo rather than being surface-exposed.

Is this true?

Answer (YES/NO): NO